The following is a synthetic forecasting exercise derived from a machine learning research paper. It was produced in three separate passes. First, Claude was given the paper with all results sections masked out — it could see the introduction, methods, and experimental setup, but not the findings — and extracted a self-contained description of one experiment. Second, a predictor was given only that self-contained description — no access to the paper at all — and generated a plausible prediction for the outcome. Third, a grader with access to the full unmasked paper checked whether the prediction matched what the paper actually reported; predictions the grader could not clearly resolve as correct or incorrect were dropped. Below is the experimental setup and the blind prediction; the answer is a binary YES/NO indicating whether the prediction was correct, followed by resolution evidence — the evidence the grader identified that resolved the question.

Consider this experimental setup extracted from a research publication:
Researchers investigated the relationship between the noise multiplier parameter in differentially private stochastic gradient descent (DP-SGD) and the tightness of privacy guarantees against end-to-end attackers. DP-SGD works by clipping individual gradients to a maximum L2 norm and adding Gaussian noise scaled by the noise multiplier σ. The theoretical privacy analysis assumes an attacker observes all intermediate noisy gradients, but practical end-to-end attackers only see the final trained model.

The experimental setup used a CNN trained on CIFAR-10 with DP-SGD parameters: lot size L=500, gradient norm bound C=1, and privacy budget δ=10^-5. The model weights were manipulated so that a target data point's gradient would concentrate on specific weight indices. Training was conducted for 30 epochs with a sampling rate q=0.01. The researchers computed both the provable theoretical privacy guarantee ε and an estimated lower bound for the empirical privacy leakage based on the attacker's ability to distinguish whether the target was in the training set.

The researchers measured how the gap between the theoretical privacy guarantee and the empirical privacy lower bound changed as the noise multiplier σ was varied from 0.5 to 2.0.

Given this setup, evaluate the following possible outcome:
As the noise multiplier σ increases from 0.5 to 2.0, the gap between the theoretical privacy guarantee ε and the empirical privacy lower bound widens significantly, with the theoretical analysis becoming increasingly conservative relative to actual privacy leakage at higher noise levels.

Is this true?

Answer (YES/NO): NO